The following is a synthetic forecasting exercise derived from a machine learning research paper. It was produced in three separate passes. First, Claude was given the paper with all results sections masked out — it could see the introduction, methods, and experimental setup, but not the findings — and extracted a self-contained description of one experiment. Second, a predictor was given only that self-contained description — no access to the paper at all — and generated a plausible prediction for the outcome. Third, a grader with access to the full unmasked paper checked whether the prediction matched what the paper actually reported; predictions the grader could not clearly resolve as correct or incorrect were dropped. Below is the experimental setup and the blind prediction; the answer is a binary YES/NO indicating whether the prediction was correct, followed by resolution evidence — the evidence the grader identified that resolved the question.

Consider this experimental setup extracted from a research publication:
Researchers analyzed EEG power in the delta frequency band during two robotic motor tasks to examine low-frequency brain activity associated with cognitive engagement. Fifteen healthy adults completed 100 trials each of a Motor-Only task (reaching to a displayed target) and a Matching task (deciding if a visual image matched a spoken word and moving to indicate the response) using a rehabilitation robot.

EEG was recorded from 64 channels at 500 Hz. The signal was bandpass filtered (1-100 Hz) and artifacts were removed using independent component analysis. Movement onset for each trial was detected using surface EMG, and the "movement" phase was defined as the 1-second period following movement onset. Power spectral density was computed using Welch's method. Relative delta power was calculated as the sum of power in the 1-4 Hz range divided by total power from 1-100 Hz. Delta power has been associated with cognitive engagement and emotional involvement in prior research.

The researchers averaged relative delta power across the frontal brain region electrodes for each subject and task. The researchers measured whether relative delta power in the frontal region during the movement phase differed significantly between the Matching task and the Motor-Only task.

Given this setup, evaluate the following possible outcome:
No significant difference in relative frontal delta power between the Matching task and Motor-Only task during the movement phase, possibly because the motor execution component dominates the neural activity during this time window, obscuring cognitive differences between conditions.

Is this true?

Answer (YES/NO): YES